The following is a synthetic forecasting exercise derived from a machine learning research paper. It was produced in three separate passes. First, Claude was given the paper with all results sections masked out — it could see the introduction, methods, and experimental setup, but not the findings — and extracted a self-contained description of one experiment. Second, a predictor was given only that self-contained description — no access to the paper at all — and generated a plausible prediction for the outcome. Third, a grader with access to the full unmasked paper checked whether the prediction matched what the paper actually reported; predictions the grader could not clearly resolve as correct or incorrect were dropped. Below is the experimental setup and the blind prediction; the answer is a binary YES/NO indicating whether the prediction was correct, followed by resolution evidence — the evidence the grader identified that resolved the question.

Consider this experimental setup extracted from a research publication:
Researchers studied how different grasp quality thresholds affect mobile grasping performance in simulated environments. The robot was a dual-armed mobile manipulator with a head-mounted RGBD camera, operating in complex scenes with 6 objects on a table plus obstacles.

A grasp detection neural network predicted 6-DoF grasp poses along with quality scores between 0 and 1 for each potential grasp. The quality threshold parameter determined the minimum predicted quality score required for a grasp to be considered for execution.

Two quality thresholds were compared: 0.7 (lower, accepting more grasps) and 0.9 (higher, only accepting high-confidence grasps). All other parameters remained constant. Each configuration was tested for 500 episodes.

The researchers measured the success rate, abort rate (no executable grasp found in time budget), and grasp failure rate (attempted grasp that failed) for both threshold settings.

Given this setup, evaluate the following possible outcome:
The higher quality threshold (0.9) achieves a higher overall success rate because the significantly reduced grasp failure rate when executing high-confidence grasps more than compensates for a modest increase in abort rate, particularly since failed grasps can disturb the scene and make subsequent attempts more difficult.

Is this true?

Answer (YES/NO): NO